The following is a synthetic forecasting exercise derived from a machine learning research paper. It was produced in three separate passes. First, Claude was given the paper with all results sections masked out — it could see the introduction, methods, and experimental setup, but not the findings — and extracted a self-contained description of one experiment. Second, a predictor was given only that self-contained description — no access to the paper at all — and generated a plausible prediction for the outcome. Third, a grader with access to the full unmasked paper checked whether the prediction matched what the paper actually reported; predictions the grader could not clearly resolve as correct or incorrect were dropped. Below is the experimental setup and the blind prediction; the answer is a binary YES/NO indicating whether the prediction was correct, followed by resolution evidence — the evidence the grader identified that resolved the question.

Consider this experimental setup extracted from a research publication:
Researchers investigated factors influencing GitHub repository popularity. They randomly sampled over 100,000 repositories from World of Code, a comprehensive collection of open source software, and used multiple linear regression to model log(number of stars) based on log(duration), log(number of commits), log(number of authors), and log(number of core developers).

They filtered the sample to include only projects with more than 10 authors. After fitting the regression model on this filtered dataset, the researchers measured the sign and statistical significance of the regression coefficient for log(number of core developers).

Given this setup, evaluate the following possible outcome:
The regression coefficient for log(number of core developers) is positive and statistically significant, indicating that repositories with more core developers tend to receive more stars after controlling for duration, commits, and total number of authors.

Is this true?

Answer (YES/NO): NO